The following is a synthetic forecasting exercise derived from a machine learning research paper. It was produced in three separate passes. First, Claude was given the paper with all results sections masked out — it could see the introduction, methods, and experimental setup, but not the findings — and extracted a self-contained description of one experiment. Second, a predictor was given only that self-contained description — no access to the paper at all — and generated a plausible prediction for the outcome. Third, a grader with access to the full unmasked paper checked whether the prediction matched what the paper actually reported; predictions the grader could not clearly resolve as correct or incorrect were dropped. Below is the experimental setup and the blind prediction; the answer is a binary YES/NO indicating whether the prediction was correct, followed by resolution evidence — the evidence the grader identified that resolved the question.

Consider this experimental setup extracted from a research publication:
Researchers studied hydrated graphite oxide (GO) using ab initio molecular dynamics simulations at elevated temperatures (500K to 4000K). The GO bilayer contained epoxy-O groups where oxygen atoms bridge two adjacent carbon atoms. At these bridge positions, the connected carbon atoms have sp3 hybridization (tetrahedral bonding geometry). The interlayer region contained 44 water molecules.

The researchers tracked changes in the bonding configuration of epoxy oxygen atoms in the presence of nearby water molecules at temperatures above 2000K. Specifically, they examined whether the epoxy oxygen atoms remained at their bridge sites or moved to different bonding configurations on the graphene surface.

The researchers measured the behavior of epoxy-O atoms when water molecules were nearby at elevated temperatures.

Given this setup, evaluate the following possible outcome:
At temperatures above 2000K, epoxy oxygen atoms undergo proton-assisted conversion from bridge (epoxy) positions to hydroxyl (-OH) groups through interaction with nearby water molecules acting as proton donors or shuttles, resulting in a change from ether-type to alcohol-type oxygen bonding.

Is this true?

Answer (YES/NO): YES